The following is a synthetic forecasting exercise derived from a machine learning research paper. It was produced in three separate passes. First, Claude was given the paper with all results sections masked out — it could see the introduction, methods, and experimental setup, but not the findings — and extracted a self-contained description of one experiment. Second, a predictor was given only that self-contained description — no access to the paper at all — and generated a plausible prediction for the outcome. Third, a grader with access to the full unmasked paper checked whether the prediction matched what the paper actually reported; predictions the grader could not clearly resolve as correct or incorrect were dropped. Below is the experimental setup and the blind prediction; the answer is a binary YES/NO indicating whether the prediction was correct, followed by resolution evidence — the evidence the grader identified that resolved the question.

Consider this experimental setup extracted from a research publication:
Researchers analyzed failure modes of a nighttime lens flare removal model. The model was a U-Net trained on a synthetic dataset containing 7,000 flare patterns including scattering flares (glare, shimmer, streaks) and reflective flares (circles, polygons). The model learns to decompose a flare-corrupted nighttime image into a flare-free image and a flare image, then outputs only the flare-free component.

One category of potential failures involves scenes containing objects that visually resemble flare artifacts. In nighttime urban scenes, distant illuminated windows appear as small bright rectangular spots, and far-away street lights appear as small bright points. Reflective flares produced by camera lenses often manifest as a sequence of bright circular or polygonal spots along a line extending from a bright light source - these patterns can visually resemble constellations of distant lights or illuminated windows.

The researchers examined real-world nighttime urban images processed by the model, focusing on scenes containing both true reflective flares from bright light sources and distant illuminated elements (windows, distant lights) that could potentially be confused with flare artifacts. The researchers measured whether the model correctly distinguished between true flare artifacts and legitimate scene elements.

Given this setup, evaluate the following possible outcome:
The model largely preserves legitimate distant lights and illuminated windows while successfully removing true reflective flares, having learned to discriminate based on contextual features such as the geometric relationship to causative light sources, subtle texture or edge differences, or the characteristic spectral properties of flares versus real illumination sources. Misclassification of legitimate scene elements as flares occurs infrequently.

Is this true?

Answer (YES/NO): NO